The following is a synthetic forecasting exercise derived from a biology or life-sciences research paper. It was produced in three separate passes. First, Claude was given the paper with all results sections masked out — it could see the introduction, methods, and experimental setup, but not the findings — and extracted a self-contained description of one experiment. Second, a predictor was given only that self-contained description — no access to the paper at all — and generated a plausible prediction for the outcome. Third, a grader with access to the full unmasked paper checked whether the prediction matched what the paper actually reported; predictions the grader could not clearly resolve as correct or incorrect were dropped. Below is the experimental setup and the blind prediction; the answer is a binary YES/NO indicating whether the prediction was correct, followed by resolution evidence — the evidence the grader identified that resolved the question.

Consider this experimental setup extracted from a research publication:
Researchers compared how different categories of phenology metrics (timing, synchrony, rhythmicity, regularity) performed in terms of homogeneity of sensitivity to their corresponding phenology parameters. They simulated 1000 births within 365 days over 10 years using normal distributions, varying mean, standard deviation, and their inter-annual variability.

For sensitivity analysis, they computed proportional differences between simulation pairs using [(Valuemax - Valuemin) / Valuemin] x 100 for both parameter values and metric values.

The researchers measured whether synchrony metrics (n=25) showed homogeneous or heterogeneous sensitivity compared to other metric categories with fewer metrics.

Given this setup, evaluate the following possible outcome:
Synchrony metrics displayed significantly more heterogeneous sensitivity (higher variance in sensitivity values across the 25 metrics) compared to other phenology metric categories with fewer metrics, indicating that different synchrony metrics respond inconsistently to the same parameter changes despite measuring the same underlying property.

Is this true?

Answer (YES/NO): YES